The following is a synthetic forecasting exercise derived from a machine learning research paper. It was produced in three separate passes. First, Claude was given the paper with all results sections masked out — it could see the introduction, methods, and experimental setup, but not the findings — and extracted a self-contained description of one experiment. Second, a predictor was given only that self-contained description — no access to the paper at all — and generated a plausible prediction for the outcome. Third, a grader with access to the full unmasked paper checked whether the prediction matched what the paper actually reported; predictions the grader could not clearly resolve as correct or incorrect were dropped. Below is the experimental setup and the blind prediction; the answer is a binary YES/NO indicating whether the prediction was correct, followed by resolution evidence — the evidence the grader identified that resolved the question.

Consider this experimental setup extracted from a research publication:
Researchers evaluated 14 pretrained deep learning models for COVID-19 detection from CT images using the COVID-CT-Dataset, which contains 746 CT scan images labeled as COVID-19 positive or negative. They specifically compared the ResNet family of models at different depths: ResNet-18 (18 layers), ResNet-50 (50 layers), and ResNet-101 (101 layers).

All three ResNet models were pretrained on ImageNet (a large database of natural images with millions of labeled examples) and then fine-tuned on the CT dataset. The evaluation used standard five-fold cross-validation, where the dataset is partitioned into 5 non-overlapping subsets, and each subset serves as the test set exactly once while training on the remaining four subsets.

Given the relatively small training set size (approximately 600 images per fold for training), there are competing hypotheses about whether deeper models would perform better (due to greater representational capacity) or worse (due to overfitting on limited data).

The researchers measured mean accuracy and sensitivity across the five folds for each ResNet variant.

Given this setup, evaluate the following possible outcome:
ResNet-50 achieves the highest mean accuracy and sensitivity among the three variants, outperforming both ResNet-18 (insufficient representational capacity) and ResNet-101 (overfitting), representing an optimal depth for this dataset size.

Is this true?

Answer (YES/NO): NO